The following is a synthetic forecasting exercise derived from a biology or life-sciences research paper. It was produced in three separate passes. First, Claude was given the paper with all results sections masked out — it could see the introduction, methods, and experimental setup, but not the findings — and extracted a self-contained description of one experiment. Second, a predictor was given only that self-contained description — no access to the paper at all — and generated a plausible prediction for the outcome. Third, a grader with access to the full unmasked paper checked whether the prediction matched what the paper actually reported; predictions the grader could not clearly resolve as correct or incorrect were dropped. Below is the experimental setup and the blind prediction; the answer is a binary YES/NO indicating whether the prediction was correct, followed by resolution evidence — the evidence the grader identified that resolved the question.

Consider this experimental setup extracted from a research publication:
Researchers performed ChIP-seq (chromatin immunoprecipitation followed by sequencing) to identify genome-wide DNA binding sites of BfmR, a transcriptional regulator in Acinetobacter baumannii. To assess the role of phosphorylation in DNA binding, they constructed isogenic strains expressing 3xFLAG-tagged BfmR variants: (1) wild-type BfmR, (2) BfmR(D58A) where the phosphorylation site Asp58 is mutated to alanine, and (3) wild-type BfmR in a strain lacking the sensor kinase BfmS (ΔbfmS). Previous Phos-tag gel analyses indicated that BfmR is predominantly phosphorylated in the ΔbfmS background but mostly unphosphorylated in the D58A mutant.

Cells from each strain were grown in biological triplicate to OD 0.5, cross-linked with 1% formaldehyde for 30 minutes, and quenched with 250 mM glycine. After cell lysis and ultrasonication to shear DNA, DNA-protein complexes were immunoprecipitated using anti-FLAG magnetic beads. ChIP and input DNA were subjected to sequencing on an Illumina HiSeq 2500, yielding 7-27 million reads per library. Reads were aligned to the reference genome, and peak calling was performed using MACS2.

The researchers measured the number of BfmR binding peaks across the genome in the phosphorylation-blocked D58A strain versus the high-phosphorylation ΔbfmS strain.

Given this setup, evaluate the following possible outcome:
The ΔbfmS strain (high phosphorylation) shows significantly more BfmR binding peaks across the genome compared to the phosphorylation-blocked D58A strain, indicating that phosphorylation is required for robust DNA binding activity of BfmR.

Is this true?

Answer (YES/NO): YES